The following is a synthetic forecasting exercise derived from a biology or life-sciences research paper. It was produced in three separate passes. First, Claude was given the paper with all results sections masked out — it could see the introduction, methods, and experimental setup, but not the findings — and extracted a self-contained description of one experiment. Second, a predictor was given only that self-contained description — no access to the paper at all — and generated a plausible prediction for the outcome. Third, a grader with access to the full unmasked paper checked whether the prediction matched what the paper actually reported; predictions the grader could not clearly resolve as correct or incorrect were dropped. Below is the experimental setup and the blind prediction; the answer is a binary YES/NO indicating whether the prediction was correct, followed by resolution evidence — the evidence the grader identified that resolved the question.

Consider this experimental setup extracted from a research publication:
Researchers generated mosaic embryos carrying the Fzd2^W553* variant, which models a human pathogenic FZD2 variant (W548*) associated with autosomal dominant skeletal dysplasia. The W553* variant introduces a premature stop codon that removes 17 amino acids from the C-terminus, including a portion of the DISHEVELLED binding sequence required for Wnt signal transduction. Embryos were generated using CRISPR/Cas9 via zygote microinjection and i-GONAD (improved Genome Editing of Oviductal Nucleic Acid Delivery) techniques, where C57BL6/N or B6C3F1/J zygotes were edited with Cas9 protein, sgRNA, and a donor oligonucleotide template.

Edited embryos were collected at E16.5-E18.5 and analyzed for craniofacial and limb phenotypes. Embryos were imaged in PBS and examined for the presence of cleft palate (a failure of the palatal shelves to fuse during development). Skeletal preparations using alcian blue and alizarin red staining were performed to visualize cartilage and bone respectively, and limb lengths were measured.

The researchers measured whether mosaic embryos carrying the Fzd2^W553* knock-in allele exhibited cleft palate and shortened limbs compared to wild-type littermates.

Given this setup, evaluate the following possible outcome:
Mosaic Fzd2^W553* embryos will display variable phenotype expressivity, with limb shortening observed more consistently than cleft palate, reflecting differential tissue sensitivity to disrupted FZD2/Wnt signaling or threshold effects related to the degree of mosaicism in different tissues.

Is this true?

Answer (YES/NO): NO